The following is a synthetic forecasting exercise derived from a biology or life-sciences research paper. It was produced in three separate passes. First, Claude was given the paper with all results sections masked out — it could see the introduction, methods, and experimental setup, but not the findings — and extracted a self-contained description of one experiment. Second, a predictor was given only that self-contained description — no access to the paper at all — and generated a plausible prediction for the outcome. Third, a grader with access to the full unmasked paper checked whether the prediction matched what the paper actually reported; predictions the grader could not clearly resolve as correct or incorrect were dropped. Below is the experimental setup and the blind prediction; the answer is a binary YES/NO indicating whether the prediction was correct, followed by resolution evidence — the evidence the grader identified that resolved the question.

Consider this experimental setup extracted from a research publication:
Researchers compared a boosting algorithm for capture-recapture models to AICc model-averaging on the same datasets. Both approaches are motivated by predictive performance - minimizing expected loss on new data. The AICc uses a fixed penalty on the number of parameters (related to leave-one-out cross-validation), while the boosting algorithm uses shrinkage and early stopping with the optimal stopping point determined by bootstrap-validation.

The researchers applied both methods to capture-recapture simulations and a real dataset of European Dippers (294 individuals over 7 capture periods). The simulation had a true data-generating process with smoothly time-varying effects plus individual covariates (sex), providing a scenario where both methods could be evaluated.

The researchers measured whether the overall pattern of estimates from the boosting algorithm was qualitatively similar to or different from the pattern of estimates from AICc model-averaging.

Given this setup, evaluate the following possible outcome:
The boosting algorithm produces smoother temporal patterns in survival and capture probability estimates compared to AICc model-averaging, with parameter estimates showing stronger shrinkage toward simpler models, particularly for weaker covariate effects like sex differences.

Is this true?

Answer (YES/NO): NO